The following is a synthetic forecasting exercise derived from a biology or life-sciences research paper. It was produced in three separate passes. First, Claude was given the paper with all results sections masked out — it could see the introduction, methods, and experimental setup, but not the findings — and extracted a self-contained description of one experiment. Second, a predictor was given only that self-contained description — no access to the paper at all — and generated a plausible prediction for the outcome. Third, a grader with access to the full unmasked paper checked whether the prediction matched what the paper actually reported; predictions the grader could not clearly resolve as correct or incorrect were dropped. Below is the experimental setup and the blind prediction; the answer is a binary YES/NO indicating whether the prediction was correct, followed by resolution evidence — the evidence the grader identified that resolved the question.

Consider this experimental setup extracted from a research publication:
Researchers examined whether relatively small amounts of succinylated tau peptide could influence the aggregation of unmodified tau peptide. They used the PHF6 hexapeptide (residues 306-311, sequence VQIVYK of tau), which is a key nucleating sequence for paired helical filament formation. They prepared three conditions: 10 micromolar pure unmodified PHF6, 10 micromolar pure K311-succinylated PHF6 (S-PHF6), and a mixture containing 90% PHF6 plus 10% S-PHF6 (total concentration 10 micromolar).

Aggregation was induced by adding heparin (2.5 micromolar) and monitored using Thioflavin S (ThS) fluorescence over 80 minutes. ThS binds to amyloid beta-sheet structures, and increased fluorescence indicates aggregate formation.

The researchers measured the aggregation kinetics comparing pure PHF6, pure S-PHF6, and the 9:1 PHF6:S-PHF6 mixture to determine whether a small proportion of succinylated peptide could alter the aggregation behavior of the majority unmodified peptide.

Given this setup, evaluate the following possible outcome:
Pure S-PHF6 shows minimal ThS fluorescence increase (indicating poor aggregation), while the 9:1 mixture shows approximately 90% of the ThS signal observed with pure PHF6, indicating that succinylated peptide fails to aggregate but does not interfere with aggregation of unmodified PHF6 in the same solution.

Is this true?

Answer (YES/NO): NO